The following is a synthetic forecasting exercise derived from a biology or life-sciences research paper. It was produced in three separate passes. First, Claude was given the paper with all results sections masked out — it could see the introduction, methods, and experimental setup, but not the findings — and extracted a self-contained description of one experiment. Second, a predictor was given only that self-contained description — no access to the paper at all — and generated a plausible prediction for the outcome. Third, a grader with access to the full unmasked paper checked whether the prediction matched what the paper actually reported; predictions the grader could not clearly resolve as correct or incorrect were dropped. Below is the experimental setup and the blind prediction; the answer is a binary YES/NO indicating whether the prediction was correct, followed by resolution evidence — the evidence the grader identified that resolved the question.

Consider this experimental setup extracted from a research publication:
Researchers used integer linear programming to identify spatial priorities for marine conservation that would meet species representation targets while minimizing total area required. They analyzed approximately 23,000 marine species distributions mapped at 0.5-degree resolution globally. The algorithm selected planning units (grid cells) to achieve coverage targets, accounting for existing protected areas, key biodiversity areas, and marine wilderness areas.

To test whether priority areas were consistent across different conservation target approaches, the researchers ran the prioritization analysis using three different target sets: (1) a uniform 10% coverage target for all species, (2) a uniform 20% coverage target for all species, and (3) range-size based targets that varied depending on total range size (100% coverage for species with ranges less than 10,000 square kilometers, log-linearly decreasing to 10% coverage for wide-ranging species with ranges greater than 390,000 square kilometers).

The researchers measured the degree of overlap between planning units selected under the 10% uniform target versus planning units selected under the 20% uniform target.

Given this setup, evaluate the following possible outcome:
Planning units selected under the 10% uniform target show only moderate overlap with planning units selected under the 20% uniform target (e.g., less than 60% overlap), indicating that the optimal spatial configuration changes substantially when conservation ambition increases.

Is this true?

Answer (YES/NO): NO